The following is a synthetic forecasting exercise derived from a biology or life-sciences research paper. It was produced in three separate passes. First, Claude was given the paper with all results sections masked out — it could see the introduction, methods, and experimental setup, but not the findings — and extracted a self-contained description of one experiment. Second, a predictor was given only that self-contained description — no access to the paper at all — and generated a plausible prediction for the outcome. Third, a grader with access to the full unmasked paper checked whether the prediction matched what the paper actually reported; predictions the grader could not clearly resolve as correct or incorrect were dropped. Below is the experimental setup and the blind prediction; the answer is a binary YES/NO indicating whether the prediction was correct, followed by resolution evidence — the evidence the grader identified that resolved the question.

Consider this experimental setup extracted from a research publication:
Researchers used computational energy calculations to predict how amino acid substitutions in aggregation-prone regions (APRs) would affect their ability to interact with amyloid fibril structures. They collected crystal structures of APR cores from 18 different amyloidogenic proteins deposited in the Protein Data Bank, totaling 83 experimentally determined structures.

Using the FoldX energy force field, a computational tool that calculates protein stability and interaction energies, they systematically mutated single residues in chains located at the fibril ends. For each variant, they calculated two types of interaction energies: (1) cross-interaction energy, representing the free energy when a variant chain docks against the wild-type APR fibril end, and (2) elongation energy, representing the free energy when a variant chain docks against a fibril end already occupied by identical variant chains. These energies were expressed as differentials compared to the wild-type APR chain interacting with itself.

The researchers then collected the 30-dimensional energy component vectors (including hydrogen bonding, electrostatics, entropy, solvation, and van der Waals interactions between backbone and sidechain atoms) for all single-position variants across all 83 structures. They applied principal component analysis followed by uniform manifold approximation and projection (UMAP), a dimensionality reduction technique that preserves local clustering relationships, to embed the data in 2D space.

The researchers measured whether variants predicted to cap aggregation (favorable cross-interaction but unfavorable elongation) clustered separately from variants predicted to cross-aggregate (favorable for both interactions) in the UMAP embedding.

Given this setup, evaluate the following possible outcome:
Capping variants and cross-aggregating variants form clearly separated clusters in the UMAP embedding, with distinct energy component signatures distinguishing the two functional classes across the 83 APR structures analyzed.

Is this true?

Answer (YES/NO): YES